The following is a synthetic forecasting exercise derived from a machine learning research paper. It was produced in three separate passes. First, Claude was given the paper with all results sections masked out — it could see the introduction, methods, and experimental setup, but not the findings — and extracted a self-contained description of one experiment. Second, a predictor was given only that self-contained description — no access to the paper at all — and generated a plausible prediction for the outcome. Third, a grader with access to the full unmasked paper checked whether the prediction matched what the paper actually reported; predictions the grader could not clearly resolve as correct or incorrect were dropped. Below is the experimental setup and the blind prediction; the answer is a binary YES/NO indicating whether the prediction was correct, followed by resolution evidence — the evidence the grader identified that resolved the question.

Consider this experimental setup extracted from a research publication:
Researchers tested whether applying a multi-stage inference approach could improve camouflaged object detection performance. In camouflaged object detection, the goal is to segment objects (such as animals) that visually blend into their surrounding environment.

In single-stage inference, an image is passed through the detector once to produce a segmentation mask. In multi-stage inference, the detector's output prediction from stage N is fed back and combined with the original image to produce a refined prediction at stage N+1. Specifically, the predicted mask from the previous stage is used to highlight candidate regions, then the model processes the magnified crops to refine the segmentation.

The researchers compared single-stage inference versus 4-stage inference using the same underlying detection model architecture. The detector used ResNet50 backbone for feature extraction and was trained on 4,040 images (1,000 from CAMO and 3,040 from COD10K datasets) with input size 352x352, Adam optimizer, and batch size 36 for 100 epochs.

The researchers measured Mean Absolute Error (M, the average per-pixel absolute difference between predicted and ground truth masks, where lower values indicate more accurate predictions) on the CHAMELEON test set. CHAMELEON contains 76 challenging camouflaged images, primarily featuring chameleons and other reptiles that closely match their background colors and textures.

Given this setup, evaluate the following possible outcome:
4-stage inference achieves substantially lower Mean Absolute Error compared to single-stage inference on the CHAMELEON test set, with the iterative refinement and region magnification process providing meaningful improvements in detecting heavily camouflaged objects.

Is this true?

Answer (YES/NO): YES